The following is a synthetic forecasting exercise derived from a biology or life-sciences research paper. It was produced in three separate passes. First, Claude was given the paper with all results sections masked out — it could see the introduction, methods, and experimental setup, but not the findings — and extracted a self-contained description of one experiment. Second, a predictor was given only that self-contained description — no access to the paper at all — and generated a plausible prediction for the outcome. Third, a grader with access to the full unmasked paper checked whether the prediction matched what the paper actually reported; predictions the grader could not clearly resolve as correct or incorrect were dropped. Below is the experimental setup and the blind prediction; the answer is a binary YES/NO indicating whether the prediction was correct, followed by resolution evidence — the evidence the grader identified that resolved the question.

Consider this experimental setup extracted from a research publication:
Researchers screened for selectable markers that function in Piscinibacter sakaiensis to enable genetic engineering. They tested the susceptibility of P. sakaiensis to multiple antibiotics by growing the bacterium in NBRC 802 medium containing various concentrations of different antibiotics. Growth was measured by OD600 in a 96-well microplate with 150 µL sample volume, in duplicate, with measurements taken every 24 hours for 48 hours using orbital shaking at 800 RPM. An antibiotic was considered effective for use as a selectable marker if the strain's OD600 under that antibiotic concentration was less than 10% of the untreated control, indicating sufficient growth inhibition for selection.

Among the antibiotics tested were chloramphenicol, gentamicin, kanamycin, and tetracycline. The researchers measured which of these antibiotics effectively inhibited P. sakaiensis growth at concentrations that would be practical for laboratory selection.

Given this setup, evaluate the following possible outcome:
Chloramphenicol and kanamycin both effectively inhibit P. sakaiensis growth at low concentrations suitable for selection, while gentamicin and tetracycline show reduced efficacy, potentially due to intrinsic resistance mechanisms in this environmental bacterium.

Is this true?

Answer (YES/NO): NO